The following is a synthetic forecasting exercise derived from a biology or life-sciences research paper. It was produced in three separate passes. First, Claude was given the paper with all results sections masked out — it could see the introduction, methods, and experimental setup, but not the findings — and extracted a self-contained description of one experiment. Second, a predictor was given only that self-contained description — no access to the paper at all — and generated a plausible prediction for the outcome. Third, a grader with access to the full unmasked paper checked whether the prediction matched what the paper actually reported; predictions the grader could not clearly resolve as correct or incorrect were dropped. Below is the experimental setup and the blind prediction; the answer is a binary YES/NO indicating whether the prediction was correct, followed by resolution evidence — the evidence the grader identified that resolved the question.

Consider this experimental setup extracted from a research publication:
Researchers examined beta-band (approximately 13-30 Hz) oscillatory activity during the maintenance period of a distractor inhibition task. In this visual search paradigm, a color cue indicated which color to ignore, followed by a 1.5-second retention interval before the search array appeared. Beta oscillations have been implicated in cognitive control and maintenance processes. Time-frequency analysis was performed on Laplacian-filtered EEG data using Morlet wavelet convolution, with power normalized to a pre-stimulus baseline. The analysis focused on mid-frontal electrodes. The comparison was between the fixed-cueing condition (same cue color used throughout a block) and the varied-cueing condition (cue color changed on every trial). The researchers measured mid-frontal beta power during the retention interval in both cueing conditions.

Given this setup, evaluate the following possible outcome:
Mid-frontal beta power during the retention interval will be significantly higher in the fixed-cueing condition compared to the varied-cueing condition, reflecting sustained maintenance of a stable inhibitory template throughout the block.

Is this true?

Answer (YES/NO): NO